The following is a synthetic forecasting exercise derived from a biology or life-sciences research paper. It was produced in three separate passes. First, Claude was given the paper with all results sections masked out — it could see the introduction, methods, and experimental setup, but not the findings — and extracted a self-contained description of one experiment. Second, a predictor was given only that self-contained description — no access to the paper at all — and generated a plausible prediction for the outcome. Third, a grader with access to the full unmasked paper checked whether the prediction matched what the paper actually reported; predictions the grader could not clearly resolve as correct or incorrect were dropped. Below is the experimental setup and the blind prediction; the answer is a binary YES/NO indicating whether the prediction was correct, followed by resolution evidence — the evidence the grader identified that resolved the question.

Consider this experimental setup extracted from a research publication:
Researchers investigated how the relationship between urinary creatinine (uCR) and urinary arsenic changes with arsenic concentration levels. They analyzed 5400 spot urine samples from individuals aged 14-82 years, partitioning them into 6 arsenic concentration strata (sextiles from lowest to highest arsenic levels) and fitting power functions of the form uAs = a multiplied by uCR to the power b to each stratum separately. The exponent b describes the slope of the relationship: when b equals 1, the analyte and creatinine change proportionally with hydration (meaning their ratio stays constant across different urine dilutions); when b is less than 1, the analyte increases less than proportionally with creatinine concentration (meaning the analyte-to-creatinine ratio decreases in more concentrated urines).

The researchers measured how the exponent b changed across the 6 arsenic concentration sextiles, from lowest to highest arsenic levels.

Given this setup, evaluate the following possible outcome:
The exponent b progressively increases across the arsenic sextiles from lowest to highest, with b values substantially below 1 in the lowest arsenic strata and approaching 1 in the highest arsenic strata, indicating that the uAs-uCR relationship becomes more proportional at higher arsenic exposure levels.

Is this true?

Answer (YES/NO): YES